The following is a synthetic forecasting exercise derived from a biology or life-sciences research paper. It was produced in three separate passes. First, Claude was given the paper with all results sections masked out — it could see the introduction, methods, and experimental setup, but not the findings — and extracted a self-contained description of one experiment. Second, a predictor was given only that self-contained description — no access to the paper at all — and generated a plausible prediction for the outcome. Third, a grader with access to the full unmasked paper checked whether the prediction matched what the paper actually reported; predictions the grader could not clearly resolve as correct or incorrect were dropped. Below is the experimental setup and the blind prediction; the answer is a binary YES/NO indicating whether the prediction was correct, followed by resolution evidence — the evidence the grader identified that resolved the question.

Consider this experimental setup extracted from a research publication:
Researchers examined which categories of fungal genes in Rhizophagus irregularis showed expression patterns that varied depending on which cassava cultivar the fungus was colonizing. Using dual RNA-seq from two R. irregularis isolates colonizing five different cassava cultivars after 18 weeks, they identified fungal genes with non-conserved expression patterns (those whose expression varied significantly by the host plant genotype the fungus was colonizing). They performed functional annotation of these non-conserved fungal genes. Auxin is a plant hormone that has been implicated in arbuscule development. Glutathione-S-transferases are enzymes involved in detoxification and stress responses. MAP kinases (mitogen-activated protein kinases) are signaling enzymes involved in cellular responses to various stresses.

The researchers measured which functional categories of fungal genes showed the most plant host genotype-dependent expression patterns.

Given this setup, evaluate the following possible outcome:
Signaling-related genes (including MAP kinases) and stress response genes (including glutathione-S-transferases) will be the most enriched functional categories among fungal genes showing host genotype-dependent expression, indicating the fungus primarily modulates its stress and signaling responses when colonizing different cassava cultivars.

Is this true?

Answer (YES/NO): NO